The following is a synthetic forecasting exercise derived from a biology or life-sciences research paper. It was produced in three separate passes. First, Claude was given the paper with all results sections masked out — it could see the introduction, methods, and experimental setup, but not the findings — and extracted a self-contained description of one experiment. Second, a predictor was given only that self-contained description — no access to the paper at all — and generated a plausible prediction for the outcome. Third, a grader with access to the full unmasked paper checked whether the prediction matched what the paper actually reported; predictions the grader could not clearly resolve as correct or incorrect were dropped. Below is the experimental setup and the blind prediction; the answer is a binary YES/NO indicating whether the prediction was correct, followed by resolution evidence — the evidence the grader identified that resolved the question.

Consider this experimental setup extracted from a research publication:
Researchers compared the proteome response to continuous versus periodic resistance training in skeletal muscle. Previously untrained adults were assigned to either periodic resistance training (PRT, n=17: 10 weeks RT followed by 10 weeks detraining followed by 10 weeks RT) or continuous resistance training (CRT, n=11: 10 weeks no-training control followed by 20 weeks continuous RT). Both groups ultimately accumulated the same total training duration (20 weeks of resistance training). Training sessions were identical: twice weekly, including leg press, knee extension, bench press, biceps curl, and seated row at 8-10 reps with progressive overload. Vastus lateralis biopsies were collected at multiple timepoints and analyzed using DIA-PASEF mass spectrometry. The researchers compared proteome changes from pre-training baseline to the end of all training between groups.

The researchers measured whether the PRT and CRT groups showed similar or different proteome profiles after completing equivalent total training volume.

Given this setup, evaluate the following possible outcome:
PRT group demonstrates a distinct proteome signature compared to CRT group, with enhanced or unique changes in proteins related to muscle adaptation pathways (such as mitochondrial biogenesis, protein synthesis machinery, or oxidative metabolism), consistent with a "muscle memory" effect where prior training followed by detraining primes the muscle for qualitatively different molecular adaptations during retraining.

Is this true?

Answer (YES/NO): NO